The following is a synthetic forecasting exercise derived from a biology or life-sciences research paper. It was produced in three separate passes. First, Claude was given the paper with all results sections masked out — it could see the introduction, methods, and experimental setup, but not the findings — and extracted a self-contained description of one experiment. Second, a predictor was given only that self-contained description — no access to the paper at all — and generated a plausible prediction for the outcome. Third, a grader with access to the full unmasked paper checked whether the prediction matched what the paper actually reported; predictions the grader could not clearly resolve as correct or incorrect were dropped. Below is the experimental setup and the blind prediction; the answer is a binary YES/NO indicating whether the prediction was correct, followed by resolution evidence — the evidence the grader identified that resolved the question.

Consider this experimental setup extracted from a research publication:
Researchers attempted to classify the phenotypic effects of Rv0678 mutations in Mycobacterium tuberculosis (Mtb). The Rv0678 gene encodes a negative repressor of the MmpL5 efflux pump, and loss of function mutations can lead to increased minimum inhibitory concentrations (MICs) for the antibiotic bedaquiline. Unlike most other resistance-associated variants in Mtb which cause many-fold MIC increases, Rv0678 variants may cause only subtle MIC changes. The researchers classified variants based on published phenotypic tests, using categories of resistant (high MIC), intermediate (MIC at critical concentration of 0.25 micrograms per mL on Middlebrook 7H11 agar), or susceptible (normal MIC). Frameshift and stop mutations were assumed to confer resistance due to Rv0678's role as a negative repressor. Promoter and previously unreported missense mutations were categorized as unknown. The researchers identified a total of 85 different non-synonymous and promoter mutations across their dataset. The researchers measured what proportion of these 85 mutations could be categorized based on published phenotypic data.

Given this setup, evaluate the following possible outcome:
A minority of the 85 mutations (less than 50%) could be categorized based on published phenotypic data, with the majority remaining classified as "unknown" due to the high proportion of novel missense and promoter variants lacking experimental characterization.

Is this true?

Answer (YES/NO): YES